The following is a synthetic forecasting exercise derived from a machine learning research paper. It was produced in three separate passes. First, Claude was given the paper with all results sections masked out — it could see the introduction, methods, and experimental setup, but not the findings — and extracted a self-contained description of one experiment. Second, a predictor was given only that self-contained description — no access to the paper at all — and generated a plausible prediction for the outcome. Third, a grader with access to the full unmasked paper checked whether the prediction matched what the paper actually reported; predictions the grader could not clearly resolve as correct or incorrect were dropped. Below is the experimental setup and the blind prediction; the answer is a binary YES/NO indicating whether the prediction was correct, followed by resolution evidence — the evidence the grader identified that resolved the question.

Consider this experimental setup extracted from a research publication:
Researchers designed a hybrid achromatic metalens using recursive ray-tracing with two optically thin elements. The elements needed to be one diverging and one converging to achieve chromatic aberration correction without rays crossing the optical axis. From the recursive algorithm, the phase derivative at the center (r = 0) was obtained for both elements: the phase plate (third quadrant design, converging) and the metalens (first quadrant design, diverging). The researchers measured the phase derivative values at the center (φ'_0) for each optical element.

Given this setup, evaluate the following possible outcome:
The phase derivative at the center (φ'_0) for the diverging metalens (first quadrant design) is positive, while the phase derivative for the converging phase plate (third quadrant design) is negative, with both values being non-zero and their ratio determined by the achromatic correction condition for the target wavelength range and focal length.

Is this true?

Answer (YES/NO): NO